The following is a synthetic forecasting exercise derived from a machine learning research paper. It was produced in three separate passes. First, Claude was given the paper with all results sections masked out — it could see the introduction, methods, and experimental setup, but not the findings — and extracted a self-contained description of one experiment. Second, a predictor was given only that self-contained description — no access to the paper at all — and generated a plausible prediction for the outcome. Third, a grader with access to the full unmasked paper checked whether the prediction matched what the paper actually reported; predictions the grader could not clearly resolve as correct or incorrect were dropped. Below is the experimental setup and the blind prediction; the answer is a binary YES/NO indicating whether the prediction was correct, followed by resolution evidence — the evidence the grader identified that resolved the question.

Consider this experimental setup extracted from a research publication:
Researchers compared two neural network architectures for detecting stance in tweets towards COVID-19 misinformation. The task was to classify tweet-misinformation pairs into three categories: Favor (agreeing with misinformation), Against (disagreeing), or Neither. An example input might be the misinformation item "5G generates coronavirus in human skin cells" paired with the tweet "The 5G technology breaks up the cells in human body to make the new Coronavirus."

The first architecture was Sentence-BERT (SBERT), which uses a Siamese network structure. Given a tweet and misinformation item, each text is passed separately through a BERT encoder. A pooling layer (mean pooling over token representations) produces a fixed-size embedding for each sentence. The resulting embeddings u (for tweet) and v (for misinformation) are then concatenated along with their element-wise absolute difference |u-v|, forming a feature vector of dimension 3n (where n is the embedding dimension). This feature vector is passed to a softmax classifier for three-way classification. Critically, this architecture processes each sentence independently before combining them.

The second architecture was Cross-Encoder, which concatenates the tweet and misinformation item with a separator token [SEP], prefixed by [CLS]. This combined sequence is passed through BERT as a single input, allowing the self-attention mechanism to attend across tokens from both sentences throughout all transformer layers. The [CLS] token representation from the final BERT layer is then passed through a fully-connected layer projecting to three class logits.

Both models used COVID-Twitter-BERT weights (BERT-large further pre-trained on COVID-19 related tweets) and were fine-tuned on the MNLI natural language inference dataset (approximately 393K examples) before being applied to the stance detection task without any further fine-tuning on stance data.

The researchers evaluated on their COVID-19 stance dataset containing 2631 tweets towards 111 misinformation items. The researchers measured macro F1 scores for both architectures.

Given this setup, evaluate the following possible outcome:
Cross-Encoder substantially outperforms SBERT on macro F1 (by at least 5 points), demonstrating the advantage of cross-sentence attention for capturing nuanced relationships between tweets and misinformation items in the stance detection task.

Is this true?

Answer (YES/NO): NO